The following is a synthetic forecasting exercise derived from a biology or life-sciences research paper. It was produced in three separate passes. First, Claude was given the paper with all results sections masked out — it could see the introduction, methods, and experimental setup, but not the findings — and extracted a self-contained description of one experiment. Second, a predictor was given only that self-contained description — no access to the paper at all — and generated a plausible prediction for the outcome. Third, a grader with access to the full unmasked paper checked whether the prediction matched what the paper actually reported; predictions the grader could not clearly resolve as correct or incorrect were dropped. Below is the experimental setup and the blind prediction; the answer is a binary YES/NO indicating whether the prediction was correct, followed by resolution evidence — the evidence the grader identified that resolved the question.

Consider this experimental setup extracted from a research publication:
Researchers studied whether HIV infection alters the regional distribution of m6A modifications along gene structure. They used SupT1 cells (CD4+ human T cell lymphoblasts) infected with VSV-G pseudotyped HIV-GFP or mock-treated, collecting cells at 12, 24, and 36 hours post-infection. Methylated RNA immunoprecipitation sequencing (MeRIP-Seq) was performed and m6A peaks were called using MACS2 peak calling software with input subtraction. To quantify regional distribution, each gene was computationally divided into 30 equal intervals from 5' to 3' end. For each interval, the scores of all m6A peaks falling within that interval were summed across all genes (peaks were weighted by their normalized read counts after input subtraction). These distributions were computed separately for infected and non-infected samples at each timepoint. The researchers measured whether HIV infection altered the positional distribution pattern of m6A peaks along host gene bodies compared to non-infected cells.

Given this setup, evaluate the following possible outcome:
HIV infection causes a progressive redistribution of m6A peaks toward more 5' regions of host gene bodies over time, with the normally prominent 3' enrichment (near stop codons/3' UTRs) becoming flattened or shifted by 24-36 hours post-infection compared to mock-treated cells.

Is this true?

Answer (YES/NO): NO